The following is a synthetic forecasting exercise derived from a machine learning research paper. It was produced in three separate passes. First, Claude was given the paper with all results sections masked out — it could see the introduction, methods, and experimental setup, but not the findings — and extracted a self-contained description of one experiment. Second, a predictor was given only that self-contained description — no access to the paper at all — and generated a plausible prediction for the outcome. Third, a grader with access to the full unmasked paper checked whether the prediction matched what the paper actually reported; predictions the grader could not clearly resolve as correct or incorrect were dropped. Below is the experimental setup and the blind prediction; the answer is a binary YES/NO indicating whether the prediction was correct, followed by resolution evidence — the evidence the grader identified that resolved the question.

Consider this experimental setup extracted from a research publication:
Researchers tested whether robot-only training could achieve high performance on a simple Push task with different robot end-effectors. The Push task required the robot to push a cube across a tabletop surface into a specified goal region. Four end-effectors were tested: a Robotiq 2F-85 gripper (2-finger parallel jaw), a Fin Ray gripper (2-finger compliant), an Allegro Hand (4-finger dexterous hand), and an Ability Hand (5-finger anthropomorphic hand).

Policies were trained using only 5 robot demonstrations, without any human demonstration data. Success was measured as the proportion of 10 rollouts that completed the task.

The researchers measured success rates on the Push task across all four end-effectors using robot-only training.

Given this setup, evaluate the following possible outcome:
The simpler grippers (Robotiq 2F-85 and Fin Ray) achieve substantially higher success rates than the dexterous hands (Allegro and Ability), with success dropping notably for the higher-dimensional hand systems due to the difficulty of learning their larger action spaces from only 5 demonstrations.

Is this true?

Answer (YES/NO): NO